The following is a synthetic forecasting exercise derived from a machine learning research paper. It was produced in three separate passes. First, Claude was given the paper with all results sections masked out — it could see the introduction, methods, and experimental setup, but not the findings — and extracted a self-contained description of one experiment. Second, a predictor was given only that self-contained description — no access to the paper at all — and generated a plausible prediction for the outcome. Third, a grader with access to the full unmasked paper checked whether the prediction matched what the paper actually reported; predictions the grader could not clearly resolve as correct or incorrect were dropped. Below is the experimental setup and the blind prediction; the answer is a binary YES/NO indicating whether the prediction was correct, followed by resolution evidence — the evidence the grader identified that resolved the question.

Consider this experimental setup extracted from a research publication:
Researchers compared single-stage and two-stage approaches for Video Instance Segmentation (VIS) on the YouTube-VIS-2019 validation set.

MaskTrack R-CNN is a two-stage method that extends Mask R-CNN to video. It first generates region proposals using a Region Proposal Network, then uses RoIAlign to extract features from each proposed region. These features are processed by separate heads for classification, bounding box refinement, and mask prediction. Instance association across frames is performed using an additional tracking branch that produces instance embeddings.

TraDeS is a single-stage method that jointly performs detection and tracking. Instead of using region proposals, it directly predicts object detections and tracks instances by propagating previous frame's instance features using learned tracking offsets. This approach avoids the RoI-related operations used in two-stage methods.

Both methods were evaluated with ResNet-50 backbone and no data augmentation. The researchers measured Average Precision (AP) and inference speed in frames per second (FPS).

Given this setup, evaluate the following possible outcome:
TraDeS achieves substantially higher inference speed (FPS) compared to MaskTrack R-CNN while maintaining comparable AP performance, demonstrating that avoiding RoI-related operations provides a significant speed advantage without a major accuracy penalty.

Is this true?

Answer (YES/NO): NO